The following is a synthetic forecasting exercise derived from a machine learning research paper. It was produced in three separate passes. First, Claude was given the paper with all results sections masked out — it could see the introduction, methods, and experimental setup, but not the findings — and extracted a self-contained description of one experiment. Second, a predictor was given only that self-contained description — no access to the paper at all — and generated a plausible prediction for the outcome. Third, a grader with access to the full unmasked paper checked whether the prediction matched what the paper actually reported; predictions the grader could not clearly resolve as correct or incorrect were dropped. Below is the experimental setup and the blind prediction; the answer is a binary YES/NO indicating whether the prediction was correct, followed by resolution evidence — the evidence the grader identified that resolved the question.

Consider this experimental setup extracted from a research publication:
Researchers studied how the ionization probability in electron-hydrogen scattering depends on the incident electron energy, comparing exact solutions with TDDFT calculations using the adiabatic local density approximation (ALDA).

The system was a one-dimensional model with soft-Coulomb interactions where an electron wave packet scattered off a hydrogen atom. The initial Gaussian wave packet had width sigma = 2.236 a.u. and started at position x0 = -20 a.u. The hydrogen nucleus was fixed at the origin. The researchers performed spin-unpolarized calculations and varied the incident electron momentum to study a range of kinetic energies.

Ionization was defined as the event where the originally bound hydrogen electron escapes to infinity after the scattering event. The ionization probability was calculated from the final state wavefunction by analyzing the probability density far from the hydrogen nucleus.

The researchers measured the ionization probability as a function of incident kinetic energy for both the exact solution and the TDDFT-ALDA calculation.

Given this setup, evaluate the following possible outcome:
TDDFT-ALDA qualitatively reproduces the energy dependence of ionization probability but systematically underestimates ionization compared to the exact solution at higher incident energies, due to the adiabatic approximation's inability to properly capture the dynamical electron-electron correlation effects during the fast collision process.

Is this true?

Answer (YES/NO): NO